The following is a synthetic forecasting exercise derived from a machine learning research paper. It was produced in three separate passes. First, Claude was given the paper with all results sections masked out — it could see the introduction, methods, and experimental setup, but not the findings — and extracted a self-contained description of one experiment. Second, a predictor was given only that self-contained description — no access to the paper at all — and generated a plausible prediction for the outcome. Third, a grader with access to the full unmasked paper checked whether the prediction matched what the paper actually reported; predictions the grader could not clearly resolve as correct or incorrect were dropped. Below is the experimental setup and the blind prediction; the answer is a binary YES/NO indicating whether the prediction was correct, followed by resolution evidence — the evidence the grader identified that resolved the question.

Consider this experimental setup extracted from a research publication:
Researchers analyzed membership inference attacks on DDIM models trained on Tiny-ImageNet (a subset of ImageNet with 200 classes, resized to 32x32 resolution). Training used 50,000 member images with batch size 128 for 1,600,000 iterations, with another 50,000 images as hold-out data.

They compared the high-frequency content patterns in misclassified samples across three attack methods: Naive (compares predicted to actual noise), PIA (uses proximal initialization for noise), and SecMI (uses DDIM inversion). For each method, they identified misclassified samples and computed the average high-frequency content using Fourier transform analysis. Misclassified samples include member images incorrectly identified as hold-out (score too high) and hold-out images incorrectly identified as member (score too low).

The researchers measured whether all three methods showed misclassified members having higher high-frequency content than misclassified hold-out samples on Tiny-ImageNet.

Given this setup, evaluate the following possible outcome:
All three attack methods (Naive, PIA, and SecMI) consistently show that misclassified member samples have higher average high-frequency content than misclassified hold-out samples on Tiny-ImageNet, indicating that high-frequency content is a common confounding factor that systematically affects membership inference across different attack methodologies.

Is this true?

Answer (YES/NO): YES